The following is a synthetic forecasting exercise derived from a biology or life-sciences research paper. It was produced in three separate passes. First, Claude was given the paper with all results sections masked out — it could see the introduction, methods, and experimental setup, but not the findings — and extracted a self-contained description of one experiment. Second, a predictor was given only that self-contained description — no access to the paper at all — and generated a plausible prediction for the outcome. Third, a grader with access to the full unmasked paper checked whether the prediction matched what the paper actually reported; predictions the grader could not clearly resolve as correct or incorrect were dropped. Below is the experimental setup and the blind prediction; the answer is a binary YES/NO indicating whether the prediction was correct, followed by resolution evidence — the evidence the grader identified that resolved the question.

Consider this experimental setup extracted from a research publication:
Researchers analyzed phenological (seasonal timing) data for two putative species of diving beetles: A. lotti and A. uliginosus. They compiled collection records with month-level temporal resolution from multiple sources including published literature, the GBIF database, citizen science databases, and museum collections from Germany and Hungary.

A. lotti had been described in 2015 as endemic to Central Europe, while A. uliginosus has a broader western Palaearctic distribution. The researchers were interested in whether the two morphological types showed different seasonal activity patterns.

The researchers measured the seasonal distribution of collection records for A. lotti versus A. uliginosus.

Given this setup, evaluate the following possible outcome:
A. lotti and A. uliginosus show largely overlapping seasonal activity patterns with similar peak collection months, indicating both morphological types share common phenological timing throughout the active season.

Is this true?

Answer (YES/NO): NO